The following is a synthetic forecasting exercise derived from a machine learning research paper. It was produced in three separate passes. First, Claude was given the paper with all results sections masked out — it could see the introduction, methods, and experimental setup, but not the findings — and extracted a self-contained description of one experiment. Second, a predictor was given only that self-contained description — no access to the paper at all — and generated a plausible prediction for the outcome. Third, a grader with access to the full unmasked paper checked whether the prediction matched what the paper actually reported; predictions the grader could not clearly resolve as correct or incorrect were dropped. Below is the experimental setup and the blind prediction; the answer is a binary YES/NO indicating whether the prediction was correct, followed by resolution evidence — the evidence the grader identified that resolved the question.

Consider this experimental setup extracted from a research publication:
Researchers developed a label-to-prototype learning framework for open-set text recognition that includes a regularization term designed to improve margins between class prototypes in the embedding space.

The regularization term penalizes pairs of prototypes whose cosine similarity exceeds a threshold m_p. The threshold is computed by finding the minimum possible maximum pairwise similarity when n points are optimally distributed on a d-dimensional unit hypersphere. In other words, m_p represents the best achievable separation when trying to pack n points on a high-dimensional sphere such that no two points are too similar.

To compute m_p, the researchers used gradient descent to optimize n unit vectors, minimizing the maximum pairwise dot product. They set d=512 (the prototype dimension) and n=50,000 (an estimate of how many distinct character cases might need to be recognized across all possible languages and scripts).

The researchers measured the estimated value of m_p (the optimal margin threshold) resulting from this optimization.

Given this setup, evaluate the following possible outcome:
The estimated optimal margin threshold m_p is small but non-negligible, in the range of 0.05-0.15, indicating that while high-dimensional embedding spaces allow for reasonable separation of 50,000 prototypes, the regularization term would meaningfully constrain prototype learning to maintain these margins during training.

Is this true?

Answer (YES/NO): YES